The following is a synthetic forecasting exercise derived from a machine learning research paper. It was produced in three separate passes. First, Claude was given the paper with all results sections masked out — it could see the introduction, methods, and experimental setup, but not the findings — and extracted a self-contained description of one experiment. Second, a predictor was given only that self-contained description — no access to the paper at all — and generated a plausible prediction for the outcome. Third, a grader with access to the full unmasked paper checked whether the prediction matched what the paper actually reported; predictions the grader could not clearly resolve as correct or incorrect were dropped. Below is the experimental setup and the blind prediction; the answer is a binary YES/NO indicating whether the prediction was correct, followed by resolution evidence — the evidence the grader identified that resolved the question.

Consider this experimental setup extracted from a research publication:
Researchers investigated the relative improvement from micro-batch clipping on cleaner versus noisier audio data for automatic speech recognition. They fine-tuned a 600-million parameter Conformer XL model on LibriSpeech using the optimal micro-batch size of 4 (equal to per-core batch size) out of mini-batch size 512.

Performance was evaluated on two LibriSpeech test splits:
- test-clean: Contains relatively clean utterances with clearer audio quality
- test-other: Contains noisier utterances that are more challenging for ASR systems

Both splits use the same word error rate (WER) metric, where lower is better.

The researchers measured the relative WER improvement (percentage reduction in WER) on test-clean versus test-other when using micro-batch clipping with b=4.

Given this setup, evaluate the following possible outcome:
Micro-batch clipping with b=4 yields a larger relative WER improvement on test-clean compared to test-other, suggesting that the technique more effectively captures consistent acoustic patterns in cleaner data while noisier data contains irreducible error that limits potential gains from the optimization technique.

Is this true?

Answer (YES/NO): NO